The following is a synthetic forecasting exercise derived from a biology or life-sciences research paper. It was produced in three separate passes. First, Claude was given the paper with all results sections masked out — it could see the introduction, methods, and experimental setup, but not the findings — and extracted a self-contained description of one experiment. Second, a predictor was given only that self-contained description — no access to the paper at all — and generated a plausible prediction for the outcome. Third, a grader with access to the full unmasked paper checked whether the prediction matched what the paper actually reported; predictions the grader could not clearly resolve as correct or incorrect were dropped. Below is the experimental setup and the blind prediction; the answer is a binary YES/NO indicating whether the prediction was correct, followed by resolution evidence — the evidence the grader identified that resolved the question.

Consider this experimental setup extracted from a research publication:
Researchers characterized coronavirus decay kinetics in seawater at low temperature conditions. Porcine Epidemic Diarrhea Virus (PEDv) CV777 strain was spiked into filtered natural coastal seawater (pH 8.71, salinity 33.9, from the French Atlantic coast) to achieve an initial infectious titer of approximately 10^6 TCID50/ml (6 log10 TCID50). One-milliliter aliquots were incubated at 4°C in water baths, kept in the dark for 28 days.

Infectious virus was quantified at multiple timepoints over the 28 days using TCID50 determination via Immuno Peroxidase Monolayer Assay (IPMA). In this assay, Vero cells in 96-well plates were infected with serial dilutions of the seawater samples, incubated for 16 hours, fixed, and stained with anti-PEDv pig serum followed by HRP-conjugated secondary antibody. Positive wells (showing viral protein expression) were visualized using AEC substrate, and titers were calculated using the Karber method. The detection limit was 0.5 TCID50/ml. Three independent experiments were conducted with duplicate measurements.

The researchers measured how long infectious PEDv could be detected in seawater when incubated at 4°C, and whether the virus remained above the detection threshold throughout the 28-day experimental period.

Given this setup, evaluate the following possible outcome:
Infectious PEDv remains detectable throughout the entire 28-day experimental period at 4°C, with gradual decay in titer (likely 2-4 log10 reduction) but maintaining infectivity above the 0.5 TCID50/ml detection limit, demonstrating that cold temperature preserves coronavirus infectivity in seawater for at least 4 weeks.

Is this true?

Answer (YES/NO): NO